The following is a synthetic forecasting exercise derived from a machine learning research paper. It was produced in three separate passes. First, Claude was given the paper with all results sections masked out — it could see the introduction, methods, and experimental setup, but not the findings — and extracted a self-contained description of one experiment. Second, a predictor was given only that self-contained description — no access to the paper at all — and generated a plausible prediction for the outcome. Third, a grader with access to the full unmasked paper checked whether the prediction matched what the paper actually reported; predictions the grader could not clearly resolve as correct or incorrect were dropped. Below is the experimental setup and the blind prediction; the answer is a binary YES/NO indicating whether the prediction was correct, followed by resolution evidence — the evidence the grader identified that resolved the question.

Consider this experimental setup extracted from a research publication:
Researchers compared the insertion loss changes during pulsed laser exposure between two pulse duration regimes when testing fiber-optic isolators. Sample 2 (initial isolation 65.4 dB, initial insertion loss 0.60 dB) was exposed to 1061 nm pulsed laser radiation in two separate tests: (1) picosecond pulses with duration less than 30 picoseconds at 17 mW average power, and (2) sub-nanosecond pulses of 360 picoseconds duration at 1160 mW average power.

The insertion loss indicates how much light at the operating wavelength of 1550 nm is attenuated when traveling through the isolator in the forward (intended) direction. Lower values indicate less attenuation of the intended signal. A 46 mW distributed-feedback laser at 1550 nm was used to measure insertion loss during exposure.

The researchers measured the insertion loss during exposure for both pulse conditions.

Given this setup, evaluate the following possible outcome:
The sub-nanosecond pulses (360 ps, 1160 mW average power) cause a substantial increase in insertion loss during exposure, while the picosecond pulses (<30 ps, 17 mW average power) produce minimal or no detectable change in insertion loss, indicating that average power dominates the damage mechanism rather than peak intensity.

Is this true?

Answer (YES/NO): NO